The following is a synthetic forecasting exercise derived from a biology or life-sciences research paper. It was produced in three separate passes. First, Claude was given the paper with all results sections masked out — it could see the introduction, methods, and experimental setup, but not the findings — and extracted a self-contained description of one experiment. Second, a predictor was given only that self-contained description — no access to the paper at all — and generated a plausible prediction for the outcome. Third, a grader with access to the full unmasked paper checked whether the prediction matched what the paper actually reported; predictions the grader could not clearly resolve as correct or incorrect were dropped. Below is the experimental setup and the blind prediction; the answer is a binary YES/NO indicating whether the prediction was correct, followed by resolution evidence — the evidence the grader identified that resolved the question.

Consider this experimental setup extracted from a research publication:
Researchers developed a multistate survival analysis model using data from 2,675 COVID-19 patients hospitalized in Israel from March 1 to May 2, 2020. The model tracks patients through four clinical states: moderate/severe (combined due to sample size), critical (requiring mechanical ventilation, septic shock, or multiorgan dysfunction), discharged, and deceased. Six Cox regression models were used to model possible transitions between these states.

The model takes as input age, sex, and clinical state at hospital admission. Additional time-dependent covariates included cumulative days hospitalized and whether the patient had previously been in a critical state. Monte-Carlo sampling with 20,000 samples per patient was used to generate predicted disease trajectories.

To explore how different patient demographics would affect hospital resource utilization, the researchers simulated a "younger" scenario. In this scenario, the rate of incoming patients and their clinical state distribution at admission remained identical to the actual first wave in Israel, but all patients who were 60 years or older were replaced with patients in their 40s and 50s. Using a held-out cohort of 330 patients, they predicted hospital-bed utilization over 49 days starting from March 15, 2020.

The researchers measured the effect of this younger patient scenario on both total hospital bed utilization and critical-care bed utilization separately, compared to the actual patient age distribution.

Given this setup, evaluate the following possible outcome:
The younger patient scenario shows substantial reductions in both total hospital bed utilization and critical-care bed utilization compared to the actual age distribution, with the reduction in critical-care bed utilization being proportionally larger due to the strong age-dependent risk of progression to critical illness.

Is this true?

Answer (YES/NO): NO